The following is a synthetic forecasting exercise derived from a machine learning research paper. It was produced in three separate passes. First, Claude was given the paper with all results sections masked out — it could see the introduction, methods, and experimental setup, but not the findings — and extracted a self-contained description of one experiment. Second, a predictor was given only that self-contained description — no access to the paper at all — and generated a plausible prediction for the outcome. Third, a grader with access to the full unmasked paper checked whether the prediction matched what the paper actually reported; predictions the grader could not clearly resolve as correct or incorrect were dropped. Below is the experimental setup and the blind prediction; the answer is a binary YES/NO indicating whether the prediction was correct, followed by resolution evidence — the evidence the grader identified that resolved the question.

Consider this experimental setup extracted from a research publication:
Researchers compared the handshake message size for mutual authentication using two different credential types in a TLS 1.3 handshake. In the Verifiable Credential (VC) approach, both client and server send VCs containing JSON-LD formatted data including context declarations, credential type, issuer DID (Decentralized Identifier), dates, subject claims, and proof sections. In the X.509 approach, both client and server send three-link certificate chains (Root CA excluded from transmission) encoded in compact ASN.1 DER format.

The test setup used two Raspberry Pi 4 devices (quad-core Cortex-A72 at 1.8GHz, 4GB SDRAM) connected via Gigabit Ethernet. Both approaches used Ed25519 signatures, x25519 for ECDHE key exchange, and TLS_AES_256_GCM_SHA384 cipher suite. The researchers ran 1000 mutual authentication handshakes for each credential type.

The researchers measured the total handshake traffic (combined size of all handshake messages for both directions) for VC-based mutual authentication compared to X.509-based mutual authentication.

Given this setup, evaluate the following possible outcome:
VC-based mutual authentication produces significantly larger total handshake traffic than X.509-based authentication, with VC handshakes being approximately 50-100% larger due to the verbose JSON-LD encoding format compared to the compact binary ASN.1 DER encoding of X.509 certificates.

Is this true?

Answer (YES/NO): NO